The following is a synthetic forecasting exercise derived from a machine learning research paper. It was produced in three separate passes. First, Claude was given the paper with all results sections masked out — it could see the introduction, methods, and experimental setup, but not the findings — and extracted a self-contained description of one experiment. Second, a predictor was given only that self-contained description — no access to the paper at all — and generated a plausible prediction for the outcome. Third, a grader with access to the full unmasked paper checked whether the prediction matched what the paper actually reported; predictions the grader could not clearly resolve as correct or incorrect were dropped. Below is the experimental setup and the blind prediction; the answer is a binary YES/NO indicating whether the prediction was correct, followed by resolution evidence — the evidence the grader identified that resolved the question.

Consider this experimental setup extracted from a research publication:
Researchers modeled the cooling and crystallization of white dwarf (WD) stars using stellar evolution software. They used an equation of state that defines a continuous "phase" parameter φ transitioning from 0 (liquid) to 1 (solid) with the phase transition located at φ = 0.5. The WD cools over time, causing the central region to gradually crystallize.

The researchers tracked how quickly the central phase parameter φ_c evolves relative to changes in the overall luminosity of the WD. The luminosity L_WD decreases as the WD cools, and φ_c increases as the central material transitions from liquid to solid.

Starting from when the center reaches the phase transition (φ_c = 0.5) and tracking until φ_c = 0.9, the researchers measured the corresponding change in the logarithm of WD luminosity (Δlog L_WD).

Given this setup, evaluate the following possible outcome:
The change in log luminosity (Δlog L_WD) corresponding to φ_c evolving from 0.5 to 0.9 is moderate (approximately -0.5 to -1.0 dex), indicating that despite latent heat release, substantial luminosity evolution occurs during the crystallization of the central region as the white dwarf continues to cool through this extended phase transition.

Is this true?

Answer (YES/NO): NO